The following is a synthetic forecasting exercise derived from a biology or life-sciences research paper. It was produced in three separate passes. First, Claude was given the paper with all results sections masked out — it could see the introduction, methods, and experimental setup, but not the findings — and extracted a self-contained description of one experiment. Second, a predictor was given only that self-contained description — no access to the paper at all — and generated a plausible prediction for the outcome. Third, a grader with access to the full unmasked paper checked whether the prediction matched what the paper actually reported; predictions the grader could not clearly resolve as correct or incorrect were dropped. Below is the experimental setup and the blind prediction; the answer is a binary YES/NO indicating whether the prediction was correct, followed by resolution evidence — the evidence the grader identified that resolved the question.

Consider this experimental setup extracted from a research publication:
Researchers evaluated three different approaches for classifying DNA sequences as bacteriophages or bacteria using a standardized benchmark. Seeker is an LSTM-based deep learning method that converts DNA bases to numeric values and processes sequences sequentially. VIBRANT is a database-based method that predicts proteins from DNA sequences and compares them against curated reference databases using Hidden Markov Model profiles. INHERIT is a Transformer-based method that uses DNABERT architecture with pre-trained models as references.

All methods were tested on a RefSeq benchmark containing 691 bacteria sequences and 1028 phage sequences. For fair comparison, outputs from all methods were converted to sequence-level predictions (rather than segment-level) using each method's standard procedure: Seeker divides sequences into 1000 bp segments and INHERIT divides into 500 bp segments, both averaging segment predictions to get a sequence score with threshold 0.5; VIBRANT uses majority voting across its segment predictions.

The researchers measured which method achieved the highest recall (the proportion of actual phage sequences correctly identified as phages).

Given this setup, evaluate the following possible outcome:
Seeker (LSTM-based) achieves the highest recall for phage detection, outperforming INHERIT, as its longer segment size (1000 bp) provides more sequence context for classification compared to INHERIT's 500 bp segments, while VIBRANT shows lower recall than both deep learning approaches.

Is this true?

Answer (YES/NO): NO